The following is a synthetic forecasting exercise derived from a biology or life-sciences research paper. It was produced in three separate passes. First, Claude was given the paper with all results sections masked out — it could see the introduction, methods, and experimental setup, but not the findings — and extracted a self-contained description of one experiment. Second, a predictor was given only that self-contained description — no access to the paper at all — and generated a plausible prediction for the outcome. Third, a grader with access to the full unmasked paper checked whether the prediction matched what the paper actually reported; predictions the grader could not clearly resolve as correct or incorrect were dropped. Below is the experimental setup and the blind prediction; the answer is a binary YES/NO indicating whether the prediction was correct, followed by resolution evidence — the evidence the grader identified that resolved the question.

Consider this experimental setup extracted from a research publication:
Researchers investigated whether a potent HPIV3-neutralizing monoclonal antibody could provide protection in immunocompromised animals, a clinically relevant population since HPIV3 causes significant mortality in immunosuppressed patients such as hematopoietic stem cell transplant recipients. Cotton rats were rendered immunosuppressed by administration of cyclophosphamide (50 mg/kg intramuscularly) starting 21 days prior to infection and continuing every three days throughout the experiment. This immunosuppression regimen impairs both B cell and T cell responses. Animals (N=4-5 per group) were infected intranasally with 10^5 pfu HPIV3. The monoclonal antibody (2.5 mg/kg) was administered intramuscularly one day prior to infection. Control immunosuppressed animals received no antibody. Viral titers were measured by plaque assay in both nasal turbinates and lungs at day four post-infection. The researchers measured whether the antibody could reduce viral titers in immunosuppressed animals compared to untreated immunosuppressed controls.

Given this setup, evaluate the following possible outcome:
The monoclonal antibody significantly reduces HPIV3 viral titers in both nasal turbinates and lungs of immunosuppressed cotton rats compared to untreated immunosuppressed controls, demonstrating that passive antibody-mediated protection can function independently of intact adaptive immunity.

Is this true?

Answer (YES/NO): NO